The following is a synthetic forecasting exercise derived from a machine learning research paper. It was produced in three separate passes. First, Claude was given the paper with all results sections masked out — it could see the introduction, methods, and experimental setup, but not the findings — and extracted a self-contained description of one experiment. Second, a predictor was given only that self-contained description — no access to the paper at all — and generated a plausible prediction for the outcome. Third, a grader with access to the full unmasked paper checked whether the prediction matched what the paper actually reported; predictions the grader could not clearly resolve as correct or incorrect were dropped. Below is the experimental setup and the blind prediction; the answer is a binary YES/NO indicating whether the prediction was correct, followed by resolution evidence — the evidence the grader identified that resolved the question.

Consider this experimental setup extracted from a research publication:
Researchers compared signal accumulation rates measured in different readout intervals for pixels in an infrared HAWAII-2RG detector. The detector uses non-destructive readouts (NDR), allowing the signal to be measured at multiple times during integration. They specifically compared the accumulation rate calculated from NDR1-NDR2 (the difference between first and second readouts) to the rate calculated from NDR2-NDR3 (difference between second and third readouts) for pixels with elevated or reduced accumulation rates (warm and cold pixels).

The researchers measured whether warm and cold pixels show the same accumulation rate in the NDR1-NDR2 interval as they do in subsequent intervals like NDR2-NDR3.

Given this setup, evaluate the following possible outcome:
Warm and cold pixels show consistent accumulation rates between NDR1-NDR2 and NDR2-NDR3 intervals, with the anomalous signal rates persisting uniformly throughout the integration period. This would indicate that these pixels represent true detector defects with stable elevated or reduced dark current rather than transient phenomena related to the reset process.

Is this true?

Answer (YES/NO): NO